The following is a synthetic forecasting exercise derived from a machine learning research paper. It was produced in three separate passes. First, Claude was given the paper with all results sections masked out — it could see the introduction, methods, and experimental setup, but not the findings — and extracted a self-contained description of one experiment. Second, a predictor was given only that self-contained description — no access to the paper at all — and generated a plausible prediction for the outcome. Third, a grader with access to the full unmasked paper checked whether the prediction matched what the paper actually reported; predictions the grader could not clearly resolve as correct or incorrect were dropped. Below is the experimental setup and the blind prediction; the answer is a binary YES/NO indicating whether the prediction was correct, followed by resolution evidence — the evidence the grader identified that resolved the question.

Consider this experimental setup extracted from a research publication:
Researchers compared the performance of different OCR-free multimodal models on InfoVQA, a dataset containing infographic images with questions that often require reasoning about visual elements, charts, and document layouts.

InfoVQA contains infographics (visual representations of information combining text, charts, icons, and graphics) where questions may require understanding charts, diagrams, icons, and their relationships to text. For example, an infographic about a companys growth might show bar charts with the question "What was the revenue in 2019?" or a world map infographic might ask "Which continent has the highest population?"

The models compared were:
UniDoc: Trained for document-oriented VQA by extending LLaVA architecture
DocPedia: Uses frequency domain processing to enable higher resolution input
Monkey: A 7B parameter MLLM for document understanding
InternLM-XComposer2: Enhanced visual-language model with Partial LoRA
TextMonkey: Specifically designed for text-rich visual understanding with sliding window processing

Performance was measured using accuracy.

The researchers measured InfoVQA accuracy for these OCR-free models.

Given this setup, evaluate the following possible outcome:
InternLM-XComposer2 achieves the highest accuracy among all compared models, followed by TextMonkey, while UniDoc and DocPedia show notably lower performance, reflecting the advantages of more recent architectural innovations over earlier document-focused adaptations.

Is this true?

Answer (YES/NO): NO